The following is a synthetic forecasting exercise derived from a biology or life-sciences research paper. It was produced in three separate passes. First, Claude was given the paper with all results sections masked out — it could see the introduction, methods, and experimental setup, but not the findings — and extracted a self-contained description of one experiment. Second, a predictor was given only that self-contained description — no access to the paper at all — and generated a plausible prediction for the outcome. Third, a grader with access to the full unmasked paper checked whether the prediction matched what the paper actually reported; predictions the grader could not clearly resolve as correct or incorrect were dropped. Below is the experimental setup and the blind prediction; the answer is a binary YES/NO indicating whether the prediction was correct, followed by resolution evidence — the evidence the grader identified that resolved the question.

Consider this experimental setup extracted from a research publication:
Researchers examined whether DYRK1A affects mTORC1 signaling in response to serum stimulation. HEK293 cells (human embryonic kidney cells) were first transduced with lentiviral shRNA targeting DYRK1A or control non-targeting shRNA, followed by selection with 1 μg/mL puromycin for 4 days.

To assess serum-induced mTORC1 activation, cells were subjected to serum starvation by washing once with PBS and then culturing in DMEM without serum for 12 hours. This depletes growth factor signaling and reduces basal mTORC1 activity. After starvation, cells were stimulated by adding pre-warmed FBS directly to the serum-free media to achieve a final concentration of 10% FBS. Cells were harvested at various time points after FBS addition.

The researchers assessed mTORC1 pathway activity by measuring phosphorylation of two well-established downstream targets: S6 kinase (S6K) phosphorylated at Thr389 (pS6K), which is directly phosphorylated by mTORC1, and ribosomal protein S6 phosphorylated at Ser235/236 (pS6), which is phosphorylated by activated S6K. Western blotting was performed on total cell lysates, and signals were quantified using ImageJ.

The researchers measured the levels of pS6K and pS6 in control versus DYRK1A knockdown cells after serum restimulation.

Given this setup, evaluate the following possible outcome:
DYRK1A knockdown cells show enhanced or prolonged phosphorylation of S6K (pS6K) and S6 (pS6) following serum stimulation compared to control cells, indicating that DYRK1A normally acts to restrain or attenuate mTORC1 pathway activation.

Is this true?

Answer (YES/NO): NO